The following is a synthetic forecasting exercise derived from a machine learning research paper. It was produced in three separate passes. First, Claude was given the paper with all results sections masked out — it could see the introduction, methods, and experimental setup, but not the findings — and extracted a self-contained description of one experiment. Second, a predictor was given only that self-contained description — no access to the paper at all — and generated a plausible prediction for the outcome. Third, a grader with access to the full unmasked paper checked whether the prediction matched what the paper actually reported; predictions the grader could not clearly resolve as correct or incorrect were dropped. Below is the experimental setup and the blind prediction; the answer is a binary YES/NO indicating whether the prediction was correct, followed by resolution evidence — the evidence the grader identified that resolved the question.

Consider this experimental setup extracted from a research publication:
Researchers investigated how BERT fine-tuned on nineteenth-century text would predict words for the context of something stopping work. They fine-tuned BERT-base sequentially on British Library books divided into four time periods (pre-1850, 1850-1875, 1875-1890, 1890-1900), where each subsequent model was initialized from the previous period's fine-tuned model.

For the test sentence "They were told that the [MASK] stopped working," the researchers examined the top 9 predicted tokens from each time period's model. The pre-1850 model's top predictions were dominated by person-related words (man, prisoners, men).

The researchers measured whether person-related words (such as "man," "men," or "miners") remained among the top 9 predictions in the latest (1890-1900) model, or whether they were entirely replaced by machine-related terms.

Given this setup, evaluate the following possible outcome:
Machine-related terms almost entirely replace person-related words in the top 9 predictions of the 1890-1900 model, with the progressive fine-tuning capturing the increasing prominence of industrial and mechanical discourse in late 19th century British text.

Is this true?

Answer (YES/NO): NO